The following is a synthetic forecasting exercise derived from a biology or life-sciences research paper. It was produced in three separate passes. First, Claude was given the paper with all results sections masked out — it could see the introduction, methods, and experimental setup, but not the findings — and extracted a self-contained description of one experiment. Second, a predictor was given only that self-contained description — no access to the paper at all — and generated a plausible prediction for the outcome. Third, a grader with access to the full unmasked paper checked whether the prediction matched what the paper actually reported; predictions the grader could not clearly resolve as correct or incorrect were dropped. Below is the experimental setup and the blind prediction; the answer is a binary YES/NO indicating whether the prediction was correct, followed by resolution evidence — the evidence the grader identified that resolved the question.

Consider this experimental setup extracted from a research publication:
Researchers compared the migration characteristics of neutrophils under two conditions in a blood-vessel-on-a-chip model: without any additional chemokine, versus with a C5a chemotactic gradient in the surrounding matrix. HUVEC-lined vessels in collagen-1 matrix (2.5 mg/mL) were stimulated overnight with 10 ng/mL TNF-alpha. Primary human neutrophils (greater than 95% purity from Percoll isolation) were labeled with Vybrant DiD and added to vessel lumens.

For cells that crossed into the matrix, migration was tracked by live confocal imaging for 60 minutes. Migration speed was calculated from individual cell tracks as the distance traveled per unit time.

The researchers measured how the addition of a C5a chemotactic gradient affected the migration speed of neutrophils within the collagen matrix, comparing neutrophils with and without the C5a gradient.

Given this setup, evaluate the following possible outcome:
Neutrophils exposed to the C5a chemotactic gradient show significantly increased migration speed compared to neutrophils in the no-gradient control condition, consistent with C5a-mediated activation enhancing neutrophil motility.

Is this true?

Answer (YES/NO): NO